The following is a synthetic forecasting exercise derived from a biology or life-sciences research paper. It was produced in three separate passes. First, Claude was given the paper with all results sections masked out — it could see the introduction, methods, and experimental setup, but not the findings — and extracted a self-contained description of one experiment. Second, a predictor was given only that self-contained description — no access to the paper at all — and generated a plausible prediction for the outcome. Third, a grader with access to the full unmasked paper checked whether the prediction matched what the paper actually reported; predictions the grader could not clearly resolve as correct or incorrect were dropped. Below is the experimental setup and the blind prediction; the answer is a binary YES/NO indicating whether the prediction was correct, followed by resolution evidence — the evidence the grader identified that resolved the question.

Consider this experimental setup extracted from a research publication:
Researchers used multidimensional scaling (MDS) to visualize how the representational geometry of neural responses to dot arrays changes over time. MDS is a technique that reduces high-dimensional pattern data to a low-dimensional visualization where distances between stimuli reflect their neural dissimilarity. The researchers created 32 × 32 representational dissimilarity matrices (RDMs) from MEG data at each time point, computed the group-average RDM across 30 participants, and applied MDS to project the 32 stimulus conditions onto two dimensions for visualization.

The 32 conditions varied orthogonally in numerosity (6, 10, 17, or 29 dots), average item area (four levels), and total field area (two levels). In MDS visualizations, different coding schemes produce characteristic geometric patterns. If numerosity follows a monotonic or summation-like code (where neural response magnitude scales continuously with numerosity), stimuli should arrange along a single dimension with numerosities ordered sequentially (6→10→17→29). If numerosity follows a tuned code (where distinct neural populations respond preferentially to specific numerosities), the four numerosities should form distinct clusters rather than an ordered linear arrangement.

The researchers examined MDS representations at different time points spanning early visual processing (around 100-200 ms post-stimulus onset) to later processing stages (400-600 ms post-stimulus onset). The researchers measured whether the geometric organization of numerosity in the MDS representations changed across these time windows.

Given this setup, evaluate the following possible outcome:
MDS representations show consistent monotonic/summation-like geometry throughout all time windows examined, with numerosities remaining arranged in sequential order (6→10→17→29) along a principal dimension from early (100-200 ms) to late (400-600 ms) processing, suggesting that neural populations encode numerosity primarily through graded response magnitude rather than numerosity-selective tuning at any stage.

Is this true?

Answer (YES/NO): NO